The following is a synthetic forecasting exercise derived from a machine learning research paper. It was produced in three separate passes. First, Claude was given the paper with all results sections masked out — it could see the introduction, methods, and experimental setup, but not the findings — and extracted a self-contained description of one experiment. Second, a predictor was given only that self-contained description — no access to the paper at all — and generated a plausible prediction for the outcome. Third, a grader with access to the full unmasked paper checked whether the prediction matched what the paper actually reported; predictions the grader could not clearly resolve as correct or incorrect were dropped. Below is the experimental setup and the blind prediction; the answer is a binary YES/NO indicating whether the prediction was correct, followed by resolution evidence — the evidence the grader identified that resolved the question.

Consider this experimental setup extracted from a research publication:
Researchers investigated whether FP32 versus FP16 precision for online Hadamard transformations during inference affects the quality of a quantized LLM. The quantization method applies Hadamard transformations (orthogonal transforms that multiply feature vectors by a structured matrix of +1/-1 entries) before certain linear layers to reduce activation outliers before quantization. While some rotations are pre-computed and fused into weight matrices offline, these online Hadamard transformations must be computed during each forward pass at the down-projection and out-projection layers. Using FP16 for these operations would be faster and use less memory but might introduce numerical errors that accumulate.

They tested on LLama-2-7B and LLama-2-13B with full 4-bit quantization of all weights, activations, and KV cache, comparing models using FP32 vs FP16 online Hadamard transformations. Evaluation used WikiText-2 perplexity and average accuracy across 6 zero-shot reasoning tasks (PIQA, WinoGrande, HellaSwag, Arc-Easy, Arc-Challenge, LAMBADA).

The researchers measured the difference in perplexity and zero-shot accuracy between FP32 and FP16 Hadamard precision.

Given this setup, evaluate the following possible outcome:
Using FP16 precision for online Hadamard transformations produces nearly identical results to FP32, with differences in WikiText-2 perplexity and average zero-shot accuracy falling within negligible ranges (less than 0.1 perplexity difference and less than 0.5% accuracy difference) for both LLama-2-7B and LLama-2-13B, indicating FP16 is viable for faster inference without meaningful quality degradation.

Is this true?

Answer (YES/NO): NO